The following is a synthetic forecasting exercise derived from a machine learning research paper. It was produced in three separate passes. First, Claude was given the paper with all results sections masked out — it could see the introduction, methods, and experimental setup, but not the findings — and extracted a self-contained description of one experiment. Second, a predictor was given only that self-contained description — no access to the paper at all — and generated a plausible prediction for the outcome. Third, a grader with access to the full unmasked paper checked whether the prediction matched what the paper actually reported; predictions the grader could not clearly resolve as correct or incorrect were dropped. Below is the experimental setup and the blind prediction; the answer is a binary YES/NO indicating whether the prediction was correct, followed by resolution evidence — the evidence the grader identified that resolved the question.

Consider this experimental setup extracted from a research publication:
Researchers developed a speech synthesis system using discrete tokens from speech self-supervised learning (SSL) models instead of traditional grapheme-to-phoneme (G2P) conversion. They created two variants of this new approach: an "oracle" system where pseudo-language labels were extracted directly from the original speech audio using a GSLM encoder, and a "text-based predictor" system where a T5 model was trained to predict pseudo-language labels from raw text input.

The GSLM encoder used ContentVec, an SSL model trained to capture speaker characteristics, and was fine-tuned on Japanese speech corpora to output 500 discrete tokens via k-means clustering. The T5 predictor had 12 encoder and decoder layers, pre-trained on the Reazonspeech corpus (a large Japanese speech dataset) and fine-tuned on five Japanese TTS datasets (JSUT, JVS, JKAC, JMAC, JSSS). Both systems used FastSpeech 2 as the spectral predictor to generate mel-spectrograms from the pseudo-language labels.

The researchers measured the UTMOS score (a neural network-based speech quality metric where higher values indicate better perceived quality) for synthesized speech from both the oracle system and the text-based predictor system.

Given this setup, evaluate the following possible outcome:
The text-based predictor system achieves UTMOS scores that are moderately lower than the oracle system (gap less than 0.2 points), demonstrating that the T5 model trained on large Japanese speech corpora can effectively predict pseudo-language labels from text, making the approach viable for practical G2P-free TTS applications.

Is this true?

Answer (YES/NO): NO